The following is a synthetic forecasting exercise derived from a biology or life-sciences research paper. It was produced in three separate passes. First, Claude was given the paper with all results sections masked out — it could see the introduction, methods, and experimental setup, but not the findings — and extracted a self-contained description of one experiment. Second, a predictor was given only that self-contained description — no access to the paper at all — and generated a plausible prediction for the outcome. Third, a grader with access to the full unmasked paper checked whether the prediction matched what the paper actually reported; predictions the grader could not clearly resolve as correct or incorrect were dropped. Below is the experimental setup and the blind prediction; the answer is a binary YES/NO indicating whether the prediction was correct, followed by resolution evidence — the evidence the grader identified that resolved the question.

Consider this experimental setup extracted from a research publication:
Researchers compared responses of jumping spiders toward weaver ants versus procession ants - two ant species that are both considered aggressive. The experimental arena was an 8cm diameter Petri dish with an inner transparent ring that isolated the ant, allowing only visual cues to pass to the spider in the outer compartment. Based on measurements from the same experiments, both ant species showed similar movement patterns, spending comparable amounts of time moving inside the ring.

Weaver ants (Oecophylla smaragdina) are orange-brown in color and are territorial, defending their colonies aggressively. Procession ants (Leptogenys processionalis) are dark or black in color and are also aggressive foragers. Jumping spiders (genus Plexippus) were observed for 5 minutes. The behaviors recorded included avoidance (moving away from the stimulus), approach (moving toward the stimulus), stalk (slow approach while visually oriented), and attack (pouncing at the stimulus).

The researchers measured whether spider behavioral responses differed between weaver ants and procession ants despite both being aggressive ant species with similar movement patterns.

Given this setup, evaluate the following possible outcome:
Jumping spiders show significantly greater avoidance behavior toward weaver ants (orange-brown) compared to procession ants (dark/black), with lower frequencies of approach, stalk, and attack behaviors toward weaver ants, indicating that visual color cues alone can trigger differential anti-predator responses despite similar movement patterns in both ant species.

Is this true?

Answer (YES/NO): NO